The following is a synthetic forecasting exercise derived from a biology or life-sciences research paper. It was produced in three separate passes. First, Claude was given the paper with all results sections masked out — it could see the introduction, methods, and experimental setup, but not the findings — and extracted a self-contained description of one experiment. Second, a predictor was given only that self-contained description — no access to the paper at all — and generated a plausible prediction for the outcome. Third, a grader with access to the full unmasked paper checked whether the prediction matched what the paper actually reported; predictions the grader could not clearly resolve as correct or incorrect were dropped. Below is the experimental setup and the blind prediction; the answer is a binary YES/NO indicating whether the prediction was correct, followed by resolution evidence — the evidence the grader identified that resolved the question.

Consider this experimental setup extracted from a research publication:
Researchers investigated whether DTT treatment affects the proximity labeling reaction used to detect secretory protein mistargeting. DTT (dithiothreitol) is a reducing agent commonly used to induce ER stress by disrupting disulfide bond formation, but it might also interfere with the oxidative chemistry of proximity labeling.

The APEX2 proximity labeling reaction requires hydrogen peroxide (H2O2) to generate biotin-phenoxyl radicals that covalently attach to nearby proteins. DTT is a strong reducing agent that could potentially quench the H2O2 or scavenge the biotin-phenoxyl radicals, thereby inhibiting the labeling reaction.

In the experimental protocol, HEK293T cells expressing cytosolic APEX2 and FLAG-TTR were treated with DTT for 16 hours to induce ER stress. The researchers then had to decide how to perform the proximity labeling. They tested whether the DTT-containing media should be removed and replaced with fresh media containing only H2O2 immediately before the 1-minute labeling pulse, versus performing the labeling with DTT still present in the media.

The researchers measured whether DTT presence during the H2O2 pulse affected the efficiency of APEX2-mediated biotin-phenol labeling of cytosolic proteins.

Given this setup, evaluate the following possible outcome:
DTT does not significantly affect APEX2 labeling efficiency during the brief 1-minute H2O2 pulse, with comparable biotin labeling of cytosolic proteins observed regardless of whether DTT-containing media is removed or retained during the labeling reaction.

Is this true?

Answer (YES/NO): NO